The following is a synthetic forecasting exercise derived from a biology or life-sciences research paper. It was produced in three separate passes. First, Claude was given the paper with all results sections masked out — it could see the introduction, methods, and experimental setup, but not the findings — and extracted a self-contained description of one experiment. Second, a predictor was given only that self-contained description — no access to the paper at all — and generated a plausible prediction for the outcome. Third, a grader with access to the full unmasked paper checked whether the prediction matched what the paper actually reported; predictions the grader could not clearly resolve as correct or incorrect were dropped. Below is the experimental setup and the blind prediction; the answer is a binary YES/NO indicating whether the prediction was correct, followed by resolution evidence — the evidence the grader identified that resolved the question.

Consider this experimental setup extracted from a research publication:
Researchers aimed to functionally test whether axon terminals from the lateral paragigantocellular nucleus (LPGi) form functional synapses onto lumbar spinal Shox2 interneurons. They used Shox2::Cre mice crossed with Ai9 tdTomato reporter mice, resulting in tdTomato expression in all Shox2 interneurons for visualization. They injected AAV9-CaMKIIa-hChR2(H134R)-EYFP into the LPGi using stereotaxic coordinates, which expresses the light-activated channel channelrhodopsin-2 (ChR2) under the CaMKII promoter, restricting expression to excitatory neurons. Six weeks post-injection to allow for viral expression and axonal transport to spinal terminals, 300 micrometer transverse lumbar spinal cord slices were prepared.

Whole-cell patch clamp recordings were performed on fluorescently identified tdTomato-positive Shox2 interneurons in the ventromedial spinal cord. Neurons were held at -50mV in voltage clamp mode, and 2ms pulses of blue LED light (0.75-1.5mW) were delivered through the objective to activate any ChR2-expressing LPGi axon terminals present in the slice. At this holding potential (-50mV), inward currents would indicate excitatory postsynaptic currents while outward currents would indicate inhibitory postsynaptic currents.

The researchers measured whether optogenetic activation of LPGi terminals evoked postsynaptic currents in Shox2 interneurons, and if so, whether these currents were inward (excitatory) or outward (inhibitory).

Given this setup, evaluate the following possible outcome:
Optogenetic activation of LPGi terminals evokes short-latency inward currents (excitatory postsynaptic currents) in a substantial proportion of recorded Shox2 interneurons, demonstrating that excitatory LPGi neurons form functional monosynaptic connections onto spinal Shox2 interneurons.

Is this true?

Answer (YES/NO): YES